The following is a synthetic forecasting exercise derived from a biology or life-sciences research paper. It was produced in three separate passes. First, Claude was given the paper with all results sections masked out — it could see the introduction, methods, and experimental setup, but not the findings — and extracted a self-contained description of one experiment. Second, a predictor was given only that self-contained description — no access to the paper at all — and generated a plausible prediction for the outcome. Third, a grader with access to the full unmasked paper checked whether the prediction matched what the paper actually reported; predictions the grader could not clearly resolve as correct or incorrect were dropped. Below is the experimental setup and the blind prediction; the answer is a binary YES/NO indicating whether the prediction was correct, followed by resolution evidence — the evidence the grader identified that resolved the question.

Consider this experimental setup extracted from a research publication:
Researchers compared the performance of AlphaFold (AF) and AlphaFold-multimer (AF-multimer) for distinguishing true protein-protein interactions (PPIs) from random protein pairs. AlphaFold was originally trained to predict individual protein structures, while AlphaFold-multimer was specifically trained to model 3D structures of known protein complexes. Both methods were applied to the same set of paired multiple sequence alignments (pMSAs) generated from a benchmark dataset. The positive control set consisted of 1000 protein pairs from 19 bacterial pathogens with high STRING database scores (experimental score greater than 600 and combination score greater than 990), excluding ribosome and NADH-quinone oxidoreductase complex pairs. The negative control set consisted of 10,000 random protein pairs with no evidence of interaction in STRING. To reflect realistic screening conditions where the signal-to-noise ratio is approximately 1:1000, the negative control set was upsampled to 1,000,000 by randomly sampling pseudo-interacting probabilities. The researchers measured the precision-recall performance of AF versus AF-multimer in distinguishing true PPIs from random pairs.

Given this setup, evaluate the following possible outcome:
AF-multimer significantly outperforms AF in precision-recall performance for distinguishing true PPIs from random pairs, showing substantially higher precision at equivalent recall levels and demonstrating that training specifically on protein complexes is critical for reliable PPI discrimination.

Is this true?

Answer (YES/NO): NO